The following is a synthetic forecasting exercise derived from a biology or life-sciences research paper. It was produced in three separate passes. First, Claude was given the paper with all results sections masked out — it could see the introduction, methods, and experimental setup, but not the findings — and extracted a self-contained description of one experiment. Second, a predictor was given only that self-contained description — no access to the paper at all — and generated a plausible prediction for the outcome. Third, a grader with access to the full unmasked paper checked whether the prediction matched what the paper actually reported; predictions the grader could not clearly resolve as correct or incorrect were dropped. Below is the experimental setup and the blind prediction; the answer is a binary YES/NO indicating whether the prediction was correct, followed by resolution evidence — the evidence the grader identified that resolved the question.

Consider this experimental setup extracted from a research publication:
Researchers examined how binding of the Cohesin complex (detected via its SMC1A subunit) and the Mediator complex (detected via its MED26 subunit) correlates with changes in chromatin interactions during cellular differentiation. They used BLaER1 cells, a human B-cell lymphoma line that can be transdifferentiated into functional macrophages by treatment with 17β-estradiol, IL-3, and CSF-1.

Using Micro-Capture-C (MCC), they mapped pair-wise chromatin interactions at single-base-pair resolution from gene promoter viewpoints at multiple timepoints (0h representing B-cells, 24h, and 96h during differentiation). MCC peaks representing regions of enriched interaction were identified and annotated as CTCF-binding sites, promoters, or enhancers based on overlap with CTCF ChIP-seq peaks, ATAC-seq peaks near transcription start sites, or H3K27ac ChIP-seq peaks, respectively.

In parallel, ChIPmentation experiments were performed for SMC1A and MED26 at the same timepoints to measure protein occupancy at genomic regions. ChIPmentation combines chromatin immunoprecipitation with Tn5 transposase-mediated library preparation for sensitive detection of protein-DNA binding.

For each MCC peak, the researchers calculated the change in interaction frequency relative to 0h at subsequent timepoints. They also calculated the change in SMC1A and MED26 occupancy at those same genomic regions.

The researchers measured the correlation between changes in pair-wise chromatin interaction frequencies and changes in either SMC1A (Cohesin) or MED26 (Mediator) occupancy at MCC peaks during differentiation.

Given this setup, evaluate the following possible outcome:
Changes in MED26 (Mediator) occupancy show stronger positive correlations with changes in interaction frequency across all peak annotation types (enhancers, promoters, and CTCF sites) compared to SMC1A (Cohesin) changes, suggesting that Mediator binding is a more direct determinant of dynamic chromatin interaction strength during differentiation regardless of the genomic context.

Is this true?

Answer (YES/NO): NO